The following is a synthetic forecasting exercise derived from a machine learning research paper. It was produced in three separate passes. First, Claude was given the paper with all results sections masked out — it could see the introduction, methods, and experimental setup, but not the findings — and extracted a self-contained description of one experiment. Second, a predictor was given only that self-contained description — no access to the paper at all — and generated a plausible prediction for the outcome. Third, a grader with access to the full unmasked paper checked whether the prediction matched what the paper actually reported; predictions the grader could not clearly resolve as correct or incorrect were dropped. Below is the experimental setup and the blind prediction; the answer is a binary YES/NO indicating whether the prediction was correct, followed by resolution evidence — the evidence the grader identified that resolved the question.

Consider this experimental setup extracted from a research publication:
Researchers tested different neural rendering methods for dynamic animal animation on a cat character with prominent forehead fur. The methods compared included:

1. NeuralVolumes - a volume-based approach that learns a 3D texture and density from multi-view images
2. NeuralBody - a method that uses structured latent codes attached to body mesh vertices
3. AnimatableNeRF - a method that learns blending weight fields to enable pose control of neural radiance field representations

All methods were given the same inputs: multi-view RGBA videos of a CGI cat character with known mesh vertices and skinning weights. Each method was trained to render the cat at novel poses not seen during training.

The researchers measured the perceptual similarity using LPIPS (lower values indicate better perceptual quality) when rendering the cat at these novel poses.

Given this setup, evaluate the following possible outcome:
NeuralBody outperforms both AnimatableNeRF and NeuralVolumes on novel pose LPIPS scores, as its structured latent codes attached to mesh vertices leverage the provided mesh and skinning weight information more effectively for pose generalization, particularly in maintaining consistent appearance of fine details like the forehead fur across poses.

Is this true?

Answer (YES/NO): NO